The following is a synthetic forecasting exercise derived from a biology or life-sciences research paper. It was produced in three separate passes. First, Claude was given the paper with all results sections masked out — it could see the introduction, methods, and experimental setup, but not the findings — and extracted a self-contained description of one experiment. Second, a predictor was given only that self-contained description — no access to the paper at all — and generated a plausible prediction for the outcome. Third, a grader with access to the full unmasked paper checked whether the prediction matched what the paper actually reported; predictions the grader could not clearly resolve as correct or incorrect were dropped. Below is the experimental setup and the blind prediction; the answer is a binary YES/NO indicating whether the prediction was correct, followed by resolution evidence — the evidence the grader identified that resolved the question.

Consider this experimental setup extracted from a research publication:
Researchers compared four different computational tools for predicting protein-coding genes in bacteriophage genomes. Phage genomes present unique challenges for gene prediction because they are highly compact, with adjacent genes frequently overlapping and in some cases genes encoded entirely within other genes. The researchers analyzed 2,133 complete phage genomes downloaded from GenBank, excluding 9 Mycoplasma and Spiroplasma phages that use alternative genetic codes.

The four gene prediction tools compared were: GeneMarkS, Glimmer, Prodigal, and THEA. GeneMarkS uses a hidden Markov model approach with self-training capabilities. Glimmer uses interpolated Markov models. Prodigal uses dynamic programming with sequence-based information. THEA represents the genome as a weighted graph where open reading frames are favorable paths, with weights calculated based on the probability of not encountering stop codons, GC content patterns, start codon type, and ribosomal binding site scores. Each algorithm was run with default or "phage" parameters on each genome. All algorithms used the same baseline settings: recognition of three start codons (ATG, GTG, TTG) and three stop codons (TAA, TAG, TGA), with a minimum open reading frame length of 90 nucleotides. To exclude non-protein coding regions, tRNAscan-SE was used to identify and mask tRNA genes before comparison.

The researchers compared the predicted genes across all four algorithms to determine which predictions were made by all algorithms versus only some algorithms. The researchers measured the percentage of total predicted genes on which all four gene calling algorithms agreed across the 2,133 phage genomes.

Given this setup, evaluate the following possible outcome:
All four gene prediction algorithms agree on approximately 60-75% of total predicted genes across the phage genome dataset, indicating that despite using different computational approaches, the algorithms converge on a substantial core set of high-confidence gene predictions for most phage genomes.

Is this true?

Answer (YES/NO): NO